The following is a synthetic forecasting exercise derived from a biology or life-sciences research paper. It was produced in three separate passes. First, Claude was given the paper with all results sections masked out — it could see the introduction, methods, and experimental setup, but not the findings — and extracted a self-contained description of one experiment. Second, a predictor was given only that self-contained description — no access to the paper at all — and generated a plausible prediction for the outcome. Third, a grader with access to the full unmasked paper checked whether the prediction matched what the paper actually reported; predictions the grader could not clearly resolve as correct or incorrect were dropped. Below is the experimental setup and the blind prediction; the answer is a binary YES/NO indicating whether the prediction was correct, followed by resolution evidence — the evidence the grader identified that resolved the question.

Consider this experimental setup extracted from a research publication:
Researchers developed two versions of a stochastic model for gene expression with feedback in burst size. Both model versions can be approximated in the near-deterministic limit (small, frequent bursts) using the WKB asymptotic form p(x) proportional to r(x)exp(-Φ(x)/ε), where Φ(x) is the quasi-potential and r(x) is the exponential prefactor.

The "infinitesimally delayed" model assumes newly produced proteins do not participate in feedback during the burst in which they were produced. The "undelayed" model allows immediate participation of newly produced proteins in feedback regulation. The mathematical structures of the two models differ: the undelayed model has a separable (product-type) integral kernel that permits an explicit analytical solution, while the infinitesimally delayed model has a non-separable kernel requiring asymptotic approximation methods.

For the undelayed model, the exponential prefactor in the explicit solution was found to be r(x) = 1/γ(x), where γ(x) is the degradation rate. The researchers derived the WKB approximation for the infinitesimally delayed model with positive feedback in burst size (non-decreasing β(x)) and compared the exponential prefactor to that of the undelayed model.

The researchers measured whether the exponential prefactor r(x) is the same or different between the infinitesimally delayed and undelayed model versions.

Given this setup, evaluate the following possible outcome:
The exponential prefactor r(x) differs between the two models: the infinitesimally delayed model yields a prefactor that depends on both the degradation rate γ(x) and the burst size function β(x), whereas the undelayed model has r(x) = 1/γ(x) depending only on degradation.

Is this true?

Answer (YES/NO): YES